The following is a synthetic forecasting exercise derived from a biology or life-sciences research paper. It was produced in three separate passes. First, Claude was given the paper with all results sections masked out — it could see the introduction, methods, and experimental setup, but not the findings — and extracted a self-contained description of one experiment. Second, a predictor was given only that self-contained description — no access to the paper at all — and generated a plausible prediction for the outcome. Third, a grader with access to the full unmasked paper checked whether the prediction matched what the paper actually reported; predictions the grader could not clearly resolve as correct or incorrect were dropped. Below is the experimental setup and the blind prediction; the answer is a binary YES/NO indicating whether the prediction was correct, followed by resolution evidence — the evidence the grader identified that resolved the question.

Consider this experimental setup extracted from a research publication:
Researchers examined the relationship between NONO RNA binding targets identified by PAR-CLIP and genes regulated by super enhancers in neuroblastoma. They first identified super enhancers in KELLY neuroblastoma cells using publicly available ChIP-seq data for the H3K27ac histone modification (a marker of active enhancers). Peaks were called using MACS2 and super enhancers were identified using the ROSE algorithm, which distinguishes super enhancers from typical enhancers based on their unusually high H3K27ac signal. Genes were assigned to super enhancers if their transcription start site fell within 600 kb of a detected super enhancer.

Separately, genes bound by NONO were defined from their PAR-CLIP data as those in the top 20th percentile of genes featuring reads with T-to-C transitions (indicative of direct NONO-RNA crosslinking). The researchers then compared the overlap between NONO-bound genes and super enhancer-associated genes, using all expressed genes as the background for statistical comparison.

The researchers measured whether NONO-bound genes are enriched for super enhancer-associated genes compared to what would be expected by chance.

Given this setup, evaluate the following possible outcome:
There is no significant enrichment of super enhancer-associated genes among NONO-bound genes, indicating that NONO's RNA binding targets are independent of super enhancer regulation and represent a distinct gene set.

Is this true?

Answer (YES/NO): NO